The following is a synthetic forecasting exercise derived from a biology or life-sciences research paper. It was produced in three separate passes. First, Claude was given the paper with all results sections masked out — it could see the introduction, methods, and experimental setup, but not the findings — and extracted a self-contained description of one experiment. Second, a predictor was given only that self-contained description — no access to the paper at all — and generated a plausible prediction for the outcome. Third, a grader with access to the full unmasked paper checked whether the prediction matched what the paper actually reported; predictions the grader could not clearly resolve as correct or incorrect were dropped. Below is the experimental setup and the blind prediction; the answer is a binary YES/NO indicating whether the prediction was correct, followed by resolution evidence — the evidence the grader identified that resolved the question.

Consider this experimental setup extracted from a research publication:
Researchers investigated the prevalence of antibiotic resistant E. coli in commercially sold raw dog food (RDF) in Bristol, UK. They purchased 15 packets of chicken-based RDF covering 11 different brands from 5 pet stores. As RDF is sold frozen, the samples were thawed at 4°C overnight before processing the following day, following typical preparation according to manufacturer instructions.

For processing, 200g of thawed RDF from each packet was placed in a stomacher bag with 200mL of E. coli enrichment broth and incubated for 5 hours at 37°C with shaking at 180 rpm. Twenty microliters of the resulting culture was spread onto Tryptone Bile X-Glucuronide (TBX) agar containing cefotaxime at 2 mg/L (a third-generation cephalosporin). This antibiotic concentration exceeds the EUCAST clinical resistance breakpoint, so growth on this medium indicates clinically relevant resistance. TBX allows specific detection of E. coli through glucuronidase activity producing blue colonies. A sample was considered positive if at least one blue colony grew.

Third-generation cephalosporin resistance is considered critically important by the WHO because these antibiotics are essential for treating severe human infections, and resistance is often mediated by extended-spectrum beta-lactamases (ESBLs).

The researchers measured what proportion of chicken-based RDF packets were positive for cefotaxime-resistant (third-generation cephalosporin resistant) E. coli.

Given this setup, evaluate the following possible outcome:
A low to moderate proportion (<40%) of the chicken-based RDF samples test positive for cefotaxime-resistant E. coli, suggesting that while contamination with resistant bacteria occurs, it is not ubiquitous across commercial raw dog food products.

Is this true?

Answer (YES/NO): YES